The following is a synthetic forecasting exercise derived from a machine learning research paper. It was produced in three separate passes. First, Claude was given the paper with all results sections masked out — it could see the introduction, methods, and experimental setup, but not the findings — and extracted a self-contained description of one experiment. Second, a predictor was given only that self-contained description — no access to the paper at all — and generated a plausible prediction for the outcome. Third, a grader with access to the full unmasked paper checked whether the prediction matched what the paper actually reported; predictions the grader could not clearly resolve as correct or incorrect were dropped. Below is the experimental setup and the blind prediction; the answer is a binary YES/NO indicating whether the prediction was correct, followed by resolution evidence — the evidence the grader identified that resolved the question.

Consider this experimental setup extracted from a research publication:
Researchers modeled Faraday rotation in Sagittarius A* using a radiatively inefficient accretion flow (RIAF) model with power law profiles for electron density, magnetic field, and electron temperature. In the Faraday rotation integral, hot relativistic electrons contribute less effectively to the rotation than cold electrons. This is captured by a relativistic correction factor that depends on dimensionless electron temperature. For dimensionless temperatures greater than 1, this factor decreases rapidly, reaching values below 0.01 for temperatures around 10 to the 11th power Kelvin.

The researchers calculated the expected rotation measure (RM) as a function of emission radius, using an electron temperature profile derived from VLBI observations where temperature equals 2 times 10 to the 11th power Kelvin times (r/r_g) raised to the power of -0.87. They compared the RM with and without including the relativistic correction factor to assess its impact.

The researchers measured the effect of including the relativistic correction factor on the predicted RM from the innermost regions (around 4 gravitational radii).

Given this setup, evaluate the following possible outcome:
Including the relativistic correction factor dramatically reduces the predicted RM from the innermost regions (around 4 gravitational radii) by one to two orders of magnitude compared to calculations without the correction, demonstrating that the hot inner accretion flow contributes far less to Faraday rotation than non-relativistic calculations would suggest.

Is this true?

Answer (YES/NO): YES